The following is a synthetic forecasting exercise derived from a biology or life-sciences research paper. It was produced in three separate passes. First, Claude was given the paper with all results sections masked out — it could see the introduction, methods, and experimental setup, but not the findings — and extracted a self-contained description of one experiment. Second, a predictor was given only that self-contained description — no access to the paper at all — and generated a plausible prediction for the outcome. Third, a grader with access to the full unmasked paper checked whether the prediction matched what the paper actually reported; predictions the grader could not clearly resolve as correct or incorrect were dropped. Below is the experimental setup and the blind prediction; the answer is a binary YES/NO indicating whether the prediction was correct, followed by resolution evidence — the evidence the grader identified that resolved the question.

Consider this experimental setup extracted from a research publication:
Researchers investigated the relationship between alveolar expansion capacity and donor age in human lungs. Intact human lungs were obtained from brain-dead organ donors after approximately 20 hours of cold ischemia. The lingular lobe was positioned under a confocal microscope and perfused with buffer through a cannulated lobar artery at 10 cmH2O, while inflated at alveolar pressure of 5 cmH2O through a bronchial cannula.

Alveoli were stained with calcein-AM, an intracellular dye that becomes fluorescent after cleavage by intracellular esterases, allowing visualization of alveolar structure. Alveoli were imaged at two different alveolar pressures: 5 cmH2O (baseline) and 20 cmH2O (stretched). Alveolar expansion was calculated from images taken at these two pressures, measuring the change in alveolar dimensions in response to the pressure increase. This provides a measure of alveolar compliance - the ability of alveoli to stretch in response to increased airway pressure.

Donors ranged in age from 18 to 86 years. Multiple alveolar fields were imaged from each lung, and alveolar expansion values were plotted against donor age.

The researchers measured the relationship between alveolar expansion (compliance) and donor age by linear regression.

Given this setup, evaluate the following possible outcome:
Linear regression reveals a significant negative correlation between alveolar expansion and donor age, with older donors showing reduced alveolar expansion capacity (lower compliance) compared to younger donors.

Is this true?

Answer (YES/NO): YES